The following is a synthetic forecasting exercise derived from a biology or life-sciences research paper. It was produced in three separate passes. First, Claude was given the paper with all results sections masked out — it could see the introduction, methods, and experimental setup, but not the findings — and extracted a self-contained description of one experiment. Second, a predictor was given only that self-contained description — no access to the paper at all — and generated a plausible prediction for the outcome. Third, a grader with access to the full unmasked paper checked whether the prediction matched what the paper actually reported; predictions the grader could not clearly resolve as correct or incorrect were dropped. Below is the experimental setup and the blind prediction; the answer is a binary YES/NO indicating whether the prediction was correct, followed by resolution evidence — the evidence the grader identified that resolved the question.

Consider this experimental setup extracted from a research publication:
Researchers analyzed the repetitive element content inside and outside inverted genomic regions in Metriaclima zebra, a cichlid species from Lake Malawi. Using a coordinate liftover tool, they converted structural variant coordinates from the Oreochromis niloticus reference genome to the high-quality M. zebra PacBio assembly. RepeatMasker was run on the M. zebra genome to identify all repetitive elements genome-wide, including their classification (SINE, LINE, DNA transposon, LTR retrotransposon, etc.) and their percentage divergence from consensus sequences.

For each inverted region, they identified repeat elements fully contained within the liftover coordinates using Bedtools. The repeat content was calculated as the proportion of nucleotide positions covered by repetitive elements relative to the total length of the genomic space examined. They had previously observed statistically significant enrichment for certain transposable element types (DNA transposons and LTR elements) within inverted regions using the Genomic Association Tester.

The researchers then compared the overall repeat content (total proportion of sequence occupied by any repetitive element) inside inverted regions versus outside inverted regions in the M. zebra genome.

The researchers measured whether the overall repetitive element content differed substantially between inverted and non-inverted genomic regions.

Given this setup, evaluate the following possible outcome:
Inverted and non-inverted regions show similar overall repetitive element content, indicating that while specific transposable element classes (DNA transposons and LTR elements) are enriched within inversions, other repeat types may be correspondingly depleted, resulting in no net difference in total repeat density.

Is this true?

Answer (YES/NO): NO